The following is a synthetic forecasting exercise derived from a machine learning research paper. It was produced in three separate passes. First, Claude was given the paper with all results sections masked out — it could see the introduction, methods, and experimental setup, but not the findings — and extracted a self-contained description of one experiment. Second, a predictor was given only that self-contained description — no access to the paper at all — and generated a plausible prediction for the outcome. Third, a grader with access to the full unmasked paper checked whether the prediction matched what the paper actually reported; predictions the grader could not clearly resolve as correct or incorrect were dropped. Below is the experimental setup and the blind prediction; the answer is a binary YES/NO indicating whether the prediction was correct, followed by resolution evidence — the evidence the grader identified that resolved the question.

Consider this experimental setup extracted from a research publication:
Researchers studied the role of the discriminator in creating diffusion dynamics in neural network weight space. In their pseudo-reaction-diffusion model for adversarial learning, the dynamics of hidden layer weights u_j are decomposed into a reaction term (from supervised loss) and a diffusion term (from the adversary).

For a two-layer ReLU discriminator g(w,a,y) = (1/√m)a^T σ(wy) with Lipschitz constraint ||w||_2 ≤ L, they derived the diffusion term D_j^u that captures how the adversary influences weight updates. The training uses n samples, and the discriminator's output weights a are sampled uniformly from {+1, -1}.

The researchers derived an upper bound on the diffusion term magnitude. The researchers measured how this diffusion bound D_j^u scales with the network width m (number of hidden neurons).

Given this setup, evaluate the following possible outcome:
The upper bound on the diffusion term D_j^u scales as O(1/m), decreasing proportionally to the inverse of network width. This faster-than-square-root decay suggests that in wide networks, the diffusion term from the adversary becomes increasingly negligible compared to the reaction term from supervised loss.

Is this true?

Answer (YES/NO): YES